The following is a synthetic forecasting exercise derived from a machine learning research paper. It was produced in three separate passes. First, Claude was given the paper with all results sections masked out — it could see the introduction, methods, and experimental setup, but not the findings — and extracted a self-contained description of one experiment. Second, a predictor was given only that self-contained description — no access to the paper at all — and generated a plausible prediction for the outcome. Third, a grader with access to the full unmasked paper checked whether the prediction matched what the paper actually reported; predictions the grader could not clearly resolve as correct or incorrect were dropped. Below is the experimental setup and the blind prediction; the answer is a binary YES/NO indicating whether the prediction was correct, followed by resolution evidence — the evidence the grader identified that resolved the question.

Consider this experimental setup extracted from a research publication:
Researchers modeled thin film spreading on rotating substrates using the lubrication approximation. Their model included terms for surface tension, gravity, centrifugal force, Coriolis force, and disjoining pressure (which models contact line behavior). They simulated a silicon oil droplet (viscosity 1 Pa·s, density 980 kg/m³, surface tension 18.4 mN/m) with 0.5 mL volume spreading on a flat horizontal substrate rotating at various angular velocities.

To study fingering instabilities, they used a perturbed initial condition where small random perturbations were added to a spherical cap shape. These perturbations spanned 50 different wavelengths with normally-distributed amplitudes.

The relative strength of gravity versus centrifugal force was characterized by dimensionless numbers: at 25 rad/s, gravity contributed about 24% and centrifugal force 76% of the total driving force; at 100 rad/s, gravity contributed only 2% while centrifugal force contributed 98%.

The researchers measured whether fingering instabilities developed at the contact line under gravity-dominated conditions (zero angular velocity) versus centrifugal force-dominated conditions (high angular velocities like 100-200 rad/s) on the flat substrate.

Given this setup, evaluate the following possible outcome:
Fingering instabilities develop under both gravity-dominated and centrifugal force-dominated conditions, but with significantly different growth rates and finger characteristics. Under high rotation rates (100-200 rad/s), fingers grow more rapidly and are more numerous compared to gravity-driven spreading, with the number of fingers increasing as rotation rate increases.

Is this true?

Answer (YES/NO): NO